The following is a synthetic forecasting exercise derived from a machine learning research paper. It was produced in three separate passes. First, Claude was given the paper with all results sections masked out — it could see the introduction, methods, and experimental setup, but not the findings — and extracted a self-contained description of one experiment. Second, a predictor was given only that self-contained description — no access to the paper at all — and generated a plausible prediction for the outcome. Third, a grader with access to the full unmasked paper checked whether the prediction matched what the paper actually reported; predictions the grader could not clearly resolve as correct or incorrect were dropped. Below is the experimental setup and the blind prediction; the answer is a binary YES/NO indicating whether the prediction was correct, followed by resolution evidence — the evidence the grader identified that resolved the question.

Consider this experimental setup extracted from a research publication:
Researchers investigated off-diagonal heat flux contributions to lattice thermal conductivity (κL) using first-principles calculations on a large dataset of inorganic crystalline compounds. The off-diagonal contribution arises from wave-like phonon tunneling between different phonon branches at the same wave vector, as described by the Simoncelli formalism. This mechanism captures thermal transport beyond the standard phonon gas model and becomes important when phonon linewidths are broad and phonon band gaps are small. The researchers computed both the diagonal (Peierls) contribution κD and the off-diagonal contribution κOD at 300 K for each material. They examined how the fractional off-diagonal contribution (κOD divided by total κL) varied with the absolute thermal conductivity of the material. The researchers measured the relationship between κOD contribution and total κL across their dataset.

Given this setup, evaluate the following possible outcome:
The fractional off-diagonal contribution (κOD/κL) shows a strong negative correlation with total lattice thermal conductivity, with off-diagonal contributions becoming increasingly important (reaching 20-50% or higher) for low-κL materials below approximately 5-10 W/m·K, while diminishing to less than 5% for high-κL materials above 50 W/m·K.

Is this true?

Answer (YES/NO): NO